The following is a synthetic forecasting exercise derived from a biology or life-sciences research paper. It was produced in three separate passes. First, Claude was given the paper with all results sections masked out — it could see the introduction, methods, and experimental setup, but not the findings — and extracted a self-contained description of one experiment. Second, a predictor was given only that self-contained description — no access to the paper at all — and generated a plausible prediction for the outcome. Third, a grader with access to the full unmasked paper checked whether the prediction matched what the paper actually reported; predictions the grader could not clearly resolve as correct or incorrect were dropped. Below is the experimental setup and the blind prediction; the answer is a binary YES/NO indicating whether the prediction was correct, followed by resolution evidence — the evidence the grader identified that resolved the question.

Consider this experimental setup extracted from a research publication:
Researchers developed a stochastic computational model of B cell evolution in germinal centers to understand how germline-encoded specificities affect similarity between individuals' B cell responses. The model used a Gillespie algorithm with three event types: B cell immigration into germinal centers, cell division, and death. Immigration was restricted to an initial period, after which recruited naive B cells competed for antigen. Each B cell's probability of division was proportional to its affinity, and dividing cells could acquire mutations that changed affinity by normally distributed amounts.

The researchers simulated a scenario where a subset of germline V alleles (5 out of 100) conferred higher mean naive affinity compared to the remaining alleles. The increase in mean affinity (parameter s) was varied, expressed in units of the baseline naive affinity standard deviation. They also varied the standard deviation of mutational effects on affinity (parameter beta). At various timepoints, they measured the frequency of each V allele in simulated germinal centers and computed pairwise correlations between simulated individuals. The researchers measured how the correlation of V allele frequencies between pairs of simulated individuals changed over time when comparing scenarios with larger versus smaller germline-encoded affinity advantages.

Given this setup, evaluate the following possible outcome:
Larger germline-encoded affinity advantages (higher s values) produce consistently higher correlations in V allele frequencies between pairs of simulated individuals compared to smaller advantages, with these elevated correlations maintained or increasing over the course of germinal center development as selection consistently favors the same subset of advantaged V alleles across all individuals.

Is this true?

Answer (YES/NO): NO